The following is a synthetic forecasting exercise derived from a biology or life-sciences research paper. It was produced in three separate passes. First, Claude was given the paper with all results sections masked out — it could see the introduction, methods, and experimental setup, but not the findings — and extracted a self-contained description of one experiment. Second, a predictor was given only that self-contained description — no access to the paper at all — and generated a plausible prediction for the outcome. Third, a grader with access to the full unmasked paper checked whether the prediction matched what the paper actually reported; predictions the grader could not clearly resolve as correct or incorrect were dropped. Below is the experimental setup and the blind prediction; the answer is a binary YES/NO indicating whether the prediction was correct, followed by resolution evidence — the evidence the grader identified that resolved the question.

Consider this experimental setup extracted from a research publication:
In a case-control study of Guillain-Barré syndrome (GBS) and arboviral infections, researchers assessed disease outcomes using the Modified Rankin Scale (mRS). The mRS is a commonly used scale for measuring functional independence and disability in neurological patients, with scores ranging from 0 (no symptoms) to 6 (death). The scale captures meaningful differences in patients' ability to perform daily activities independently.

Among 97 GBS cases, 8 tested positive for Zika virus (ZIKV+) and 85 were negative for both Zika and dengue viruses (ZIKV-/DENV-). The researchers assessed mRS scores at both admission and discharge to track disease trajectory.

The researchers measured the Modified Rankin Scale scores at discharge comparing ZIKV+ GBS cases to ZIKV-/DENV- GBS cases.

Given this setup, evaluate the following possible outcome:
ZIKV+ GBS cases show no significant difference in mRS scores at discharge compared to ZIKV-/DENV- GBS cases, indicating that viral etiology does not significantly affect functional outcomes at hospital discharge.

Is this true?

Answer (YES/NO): NO